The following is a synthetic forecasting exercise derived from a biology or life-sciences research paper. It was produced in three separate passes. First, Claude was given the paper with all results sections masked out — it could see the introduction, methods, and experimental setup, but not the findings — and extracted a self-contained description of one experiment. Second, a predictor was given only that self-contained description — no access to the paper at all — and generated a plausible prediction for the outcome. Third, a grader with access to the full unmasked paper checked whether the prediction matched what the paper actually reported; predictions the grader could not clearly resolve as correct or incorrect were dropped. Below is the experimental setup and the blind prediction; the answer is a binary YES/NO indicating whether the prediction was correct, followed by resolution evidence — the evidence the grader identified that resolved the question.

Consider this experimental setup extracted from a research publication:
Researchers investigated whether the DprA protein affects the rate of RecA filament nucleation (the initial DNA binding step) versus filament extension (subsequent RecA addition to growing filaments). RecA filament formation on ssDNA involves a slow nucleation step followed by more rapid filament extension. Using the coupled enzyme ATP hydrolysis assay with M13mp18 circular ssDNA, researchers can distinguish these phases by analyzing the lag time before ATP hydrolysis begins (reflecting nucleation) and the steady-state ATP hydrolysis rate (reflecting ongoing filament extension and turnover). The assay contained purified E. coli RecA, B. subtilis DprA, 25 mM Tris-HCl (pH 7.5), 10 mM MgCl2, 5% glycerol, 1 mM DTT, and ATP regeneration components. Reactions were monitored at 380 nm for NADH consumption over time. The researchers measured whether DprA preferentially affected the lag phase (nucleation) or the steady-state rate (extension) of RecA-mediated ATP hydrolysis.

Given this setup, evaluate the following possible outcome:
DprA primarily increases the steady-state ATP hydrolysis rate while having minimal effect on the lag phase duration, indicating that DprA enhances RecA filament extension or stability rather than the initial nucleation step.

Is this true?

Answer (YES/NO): NO